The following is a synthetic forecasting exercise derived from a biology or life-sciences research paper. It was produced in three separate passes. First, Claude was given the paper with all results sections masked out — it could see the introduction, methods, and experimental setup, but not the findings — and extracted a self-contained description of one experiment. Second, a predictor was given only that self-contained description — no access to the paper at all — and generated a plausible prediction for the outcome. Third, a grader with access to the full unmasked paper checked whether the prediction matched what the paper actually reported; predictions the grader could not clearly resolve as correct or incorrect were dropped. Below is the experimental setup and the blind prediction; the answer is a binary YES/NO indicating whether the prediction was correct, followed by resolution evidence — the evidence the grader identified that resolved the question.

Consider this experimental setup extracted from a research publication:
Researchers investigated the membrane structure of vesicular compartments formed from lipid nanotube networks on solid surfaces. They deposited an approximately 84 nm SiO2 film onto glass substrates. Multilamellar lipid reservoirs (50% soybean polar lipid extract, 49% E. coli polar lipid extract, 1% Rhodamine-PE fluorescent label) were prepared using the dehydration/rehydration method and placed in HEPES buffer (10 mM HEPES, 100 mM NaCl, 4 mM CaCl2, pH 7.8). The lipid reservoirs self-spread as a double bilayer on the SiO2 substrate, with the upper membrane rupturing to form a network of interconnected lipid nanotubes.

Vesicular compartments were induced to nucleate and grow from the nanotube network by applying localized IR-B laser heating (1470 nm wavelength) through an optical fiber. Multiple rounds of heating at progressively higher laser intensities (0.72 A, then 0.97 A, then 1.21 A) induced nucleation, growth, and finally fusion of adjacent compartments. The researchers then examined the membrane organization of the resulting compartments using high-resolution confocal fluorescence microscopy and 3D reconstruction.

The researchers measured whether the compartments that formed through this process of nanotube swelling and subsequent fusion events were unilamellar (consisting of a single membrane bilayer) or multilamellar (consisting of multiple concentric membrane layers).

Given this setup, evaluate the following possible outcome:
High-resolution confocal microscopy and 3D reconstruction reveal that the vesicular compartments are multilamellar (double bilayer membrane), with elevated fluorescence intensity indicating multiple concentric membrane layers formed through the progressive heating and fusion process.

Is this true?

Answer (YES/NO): NO